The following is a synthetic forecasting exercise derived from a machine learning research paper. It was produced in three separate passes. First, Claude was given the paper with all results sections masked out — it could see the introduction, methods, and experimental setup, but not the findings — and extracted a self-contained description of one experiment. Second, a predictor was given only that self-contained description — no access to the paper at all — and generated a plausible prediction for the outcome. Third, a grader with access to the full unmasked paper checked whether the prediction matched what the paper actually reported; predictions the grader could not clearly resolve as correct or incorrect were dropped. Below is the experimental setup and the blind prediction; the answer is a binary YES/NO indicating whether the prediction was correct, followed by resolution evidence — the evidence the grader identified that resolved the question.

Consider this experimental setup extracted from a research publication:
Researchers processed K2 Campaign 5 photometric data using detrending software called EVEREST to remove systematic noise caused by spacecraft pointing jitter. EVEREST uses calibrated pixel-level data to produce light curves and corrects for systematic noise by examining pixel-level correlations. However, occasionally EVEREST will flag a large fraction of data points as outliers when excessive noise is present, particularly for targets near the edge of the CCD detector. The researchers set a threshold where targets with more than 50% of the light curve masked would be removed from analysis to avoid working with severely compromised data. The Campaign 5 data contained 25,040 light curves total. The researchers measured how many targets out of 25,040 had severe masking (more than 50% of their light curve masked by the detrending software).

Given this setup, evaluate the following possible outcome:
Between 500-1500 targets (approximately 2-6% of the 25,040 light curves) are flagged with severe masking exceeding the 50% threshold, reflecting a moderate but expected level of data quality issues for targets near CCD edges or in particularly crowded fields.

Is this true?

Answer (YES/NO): NO